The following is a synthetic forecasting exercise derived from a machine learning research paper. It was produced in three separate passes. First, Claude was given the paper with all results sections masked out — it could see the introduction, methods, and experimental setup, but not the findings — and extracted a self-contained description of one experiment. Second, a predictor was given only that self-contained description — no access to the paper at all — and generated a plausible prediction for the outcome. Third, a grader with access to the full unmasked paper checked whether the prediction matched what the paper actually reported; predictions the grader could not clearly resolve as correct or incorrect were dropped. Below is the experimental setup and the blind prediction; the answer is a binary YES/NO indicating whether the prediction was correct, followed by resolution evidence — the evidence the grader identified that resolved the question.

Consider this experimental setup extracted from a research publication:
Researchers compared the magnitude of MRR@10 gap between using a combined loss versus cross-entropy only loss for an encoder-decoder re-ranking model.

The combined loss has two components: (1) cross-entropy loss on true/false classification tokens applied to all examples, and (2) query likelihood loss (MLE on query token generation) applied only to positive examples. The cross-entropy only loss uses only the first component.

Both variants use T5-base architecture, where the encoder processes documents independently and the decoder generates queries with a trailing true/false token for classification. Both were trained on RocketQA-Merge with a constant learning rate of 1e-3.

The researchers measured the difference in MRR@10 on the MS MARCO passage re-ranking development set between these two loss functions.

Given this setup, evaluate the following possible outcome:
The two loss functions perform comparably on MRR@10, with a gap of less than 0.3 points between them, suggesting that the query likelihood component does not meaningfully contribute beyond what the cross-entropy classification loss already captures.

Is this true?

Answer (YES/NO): NO